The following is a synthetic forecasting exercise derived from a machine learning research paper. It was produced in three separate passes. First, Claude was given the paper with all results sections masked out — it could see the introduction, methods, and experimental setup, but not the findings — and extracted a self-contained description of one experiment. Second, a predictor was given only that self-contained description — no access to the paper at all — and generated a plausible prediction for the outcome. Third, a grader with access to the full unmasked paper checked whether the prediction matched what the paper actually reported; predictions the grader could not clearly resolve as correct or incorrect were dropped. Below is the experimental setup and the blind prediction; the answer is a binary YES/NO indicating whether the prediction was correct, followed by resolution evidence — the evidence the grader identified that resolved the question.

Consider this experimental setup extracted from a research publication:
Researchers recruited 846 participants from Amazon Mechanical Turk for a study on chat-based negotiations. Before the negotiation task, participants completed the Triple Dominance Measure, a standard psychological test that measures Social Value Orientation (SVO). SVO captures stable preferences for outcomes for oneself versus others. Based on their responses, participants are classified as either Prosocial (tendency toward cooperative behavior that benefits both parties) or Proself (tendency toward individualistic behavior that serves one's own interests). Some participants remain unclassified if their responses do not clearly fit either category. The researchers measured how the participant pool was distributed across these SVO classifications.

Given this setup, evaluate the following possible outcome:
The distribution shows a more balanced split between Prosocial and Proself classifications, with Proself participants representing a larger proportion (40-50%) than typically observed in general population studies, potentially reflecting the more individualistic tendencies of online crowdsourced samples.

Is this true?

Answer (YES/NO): YES